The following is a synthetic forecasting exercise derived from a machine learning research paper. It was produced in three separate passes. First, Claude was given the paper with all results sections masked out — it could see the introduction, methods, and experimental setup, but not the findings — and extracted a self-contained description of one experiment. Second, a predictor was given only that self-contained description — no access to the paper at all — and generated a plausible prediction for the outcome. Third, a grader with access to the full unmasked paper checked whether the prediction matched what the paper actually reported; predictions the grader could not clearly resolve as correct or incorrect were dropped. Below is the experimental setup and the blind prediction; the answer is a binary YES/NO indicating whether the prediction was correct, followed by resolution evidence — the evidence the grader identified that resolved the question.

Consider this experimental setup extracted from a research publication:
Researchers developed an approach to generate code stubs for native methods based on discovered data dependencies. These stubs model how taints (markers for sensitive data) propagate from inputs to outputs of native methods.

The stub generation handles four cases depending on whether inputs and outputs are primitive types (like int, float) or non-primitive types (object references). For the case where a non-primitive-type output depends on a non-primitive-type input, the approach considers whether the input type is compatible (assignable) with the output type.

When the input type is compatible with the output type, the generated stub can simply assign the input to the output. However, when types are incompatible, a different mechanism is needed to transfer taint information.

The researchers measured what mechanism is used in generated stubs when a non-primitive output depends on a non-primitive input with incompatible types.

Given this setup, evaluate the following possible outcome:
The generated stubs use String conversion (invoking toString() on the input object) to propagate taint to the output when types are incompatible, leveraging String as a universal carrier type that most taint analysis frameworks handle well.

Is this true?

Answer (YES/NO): NO